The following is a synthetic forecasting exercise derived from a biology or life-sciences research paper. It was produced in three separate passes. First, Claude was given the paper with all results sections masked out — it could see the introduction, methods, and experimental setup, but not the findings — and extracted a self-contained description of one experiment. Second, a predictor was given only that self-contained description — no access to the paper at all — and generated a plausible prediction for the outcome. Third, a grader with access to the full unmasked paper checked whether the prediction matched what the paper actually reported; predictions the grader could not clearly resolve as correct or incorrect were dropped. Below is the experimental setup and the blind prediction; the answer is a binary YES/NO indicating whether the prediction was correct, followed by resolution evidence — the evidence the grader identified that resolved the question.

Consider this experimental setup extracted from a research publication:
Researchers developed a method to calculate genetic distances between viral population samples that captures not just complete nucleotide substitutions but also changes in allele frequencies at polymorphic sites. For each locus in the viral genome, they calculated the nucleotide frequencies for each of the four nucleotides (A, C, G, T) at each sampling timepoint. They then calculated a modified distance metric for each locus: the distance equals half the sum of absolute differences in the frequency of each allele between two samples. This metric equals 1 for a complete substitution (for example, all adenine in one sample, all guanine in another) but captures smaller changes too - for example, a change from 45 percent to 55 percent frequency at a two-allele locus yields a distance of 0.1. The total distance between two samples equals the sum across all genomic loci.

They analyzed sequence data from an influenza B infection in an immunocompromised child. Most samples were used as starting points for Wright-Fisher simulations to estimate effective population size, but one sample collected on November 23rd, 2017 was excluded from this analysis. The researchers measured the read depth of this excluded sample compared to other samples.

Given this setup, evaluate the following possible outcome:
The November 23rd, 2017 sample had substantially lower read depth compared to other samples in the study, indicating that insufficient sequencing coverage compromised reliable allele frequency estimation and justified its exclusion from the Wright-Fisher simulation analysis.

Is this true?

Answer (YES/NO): YES